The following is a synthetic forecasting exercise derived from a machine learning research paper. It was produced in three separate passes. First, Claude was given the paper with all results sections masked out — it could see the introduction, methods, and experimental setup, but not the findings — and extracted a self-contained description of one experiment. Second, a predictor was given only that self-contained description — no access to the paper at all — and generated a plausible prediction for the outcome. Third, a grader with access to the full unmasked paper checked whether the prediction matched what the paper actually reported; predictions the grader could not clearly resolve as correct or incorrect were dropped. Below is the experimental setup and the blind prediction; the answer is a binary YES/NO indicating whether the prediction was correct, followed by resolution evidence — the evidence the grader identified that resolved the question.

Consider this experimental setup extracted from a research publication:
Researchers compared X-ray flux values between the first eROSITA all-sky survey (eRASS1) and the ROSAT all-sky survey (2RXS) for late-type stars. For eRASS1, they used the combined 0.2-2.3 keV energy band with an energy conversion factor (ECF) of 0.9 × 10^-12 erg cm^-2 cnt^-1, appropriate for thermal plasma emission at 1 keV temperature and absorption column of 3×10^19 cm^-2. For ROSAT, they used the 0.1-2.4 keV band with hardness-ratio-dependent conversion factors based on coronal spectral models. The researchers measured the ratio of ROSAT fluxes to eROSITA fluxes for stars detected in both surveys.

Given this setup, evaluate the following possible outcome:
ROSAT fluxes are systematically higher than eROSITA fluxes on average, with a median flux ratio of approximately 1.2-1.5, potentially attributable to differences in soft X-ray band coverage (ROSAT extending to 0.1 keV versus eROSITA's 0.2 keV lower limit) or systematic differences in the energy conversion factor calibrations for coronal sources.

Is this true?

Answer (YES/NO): YES